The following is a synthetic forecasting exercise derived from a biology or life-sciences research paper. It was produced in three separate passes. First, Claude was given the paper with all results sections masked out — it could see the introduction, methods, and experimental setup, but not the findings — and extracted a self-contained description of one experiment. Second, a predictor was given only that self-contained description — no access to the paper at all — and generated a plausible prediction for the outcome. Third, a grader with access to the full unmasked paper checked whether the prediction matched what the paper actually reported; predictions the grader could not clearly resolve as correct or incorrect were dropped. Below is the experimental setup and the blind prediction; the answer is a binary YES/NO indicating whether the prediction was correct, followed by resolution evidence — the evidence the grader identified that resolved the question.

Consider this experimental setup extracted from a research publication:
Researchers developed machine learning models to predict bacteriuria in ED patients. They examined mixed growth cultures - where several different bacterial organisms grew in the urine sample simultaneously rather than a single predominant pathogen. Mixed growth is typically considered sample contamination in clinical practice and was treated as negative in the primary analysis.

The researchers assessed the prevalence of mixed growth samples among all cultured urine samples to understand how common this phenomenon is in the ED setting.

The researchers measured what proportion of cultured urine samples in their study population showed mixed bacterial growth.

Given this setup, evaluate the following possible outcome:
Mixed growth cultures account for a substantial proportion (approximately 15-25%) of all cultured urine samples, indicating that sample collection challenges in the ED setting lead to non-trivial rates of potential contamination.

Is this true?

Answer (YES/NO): YES